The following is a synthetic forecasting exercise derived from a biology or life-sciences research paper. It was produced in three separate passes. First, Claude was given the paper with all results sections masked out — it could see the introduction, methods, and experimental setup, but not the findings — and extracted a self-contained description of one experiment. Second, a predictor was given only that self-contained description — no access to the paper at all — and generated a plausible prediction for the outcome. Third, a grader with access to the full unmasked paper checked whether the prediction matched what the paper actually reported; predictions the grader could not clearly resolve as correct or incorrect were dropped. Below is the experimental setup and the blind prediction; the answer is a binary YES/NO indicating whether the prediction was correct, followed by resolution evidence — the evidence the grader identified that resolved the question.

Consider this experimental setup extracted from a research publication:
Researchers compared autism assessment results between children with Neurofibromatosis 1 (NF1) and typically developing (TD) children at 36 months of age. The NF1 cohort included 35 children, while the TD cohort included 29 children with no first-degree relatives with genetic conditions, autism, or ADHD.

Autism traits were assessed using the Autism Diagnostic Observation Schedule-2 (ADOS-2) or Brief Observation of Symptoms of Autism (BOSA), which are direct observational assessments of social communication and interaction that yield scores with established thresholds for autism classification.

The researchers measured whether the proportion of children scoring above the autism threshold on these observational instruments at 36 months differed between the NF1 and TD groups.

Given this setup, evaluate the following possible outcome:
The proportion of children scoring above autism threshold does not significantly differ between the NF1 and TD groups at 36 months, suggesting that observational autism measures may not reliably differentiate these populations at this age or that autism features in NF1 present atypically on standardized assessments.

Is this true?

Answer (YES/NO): YES